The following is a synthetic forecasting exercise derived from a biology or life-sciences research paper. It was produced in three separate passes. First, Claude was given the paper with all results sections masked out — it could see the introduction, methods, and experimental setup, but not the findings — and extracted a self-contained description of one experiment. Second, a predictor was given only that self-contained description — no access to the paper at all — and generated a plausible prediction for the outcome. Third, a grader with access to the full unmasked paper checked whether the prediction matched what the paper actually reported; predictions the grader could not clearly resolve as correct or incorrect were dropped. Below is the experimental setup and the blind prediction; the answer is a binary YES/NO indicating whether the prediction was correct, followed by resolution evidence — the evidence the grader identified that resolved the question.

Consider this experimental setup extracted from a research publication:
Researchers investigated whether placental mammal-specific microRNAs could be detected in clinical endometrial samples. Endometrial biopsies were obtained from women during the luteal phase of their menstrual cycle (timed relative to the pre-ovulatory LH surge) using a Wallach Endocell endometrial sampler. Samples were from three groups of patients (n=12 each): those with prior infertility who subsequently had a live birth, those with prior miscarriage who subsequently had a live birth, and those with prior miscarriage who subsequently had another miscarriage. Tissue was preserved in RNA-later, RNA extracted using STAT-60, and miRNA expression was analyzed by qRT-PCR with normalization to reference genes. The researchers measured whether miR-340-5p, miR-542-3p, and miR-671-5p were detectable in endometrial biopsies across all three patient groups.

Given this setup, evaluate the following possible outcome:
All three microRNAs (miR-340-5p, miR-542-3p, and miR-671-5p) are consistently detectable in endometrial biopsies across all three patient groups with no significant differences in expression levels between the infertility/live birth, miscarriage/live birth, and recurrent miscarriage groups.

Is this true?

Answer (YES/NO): NO